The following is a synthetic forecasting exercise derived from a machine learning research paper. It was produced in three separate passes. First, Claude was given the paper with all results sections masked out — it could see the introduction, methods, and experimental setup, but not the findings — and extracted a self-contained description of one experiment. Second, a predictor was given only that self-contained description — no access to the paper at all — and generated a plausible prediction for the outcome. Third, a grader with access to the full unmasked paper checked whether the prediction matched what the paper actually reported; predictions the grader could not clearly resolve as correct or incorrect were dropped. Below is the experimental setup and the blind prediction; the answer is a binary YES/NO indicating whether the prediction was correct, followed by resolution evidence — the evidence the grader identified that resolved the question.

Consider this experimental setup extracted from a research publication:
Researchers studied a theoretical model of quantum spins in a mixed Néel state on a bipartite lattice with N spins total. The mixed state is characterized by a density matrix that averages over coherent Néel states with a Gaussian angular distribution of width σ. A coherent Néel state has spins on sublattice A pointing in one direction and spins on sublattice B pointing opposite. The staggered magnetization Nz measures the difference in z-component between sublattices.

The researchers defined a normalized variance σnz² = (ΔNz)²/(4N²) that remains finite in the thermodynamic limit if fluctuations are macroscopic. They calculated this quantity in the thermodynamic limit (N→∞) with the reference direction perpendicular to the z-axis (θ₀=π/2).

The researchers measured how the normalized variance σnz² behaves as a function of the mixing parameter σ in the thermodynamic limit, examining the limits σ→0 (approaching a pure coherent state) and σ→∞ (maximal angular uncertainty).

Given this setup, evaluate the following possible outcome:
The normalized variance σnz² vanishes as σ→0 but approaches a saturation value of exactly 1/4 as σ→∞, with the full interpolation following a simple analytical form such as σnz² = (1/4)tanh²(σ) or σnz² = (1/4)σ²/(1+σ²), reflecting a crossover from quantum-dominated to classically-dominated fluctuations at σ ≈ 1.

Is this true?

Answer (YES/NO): NO